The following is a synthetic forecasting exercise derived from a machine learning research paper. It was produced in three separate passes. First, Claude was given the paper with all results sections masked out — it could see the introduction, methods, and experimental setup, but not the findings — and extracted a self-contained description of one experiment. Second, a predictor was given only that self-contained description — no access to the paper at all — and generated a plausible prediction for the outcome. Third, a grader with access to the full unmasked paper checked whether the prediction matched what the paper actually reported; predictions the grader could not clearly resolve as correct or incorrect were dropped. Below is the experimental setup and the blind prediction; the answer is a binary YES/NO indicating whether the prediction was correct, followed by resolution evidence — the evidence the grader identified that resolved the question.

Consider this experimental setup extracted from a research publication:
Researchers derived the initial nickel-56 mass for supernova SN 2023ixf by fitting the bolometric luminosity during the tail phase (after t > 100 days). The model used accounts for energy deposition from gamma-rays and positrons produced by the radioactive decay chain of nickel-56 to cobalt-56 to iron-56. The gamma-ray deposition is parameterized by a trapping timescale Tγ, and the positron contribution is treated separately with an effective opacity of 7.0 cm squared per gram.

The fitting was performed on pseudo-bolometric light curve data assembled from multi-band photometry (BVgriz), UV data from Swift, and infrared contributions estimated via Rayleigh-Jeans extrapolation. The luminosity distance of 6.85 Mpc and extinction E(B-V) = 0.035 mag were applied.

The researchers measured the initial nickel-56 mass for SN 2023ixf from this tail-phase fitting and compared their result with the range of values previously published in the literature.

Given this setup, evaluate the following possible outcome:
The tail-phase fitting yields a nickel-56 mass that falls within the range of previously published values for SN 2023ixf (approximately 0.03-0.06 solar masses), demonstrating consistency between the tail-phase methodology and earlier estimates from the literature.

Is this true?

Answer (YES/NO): YES